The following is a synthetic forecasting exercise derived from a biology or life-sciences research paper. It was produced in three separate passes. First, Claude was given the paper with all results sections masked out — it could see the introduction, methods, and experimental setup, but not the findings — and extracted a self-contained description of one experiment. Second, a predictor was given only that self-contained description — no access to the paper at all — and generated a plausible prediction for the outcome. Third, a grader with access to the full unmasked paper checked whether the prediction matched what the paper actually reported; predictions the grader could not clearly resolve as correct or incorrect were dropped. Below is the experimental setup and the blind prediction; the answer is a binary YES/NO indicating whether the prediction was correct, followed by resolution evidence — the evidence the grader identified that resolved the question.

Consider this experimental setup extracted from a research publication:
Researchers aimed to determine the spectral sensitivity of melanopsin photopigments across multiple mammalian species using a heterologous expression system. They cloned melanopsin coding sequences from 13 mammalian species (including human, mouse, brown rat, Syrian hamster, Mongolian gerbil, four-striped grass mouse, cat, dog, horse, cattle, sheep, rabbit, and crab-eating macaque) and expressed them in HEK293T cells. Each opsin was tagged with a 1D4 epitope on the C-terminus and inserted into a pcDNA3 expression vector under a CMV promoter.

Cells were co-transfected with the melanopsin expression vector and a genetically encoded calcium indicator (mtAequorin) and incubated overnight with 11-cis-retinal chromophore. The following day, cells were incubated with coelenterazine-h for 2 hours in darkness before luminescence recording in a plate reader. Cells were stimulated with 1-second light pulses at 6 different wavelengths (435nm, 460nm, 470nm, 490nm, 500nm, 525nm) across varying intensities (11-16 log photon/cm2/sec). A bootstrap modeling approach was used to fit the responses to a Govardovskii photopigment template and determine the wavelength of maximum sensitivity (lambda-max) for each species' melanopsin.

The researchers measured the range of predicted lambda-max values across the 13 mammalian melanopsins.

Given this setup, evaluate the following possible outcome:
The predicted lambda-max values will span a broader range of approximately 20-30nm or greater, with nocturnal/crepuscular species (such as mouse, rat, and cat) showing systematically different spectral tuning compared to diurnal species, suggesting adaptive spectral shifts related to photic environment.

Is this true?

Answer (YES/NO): NO